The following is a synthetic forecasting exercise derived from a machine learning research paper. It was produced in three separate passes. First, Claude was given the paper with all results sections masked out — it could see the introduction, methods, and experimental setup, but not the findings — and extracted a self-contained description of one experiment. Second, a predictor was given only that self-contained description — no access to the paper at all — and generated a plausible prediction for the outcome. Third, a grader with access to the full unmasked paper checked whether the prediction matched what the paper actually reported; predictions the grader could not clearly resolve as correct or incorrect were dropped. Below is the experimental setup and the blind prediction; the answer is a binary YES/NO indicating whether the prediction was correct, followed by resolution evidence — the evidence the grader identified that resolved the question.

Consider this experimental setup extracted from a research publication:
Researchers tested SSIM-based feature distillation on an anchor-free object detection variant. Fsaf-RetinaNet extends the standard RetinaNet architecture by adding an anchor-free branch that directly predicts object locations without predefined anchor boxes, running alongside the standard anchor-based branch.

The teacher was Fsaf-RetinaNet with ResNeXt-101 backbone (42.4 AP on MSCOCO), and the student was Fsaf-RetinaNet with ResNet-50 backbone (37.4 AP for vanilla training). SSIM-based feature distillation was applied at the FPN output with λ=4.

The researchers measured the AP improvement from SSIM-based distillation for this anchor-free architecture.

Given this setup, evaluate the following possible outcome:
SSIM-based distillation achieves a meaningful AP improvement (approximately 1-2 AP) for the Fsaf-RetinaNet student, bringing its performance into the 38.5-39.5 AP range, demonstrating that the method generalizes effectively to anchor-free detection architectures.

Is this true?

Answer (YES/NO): NO